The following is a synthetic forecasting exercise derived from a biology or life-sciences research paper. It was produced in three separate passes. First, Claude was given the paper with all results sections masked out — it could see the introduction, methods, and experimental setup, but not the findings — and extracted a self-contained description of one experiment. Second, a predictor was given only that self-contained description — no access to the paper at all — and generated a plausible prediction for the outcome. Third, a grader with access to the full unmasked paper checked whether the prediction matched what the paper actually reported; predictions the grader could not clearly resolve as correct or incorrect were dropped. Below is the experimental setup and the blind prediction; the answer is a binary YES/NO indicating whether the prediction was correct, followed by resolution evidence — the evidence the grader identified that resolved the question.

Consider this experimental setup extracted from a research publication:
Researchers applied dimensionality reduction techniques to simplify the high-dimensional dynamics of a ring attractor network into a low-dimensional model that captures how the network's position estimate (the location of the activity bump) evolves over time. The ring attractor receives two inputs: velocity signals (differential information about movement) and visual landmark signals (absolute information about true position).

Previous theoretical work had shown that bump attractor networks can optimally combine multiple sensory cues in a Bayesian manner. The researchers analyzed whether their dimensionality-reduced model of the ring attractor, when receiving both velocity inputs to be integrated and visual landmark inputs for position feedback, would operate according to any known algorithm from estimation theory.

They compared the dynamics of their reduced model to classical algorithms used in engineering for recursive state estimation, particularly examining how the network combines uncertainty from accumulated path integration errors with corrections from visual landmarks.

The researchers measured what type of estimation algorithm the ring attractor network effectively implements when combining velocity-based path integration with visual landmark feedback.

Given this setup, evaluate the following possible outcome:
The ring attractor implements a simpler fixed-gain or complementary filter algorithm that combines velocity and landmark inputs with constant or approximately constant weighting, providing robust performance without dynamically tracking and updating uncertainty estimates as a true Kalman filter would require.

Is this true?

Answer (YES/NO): NO